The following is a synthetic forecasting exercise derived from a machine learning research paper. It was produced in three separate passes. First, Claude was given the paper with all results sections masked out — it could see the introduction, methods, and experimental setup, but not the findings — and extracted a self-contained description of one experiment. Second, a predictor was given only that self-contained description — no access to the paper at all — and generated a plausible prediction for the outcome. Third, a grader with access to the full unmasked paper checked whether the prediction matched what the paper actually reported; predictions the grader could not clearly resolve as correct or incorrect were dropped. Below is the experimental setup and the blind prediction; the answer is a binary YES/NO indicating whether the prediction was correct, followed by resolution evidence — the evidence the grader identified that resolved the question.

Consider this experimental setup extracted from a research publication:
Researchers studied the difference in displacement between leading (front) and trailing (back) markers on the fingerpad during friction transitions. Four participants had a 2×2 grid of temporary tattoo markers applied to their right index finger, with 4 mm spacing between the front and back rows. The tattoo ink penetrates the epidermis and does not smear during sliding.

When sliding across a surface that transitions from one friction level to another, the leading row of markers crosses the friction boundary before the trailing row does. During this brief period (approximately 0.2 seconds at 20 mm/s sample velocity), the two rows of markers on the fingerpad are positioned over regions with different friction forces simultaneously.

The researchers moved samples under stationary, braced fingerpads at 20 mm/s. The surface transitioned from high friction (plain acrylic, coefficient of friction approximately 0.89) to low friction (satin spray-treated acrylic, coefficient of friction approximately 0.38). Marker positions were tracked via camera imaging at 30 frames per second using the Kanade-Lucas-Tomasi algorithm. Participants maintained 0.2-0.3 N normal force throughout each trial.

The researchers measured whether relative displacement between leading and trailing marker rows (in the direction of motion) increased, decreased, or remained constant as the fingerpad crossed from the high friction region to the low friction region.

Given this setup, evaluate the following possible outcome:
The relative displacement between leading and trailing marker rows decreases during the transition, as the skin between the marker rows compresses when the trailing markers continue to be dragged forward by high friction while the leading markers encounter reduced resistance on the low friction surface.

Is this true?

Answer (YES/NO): NO